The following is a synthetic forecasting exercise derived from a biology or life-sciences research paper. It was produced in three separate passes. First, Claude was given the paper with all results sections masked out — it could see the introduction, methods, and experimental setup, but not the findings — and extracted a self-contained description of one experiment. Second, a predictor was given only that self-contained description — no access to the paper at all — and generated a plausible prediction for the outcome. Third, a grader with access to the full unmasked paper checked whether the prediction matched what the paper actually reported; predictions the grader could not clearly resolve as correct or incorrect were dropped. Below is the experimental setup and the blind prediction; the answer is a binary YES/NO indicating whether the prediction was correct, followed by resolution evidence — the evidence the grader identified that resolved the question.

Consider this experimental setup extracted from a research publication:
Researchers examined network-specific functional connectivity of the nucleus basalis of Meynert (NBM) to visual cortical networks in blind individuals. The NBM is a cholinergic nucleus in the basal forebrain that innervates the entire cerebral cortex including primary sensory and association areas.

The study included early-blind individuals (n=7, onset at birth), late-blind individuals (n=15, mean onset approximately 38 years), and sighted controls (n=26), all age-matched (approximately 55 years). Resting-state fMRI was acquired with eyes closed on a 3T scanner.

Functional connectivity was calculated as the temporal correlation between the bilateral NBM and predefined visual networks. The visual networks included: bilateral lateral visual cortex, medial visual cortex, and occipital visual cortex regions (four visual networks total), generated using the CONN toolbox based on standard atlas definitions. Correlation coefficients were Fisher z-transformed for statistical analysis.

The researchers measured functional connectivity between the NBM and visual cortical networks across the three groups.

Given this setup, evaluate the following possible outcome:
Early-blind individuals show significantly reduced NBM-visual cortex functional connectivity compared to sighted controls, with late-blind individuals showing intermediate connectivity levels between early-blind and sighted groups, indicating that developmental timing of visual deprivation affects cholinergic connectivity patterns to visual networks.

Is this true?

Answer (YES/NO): NO